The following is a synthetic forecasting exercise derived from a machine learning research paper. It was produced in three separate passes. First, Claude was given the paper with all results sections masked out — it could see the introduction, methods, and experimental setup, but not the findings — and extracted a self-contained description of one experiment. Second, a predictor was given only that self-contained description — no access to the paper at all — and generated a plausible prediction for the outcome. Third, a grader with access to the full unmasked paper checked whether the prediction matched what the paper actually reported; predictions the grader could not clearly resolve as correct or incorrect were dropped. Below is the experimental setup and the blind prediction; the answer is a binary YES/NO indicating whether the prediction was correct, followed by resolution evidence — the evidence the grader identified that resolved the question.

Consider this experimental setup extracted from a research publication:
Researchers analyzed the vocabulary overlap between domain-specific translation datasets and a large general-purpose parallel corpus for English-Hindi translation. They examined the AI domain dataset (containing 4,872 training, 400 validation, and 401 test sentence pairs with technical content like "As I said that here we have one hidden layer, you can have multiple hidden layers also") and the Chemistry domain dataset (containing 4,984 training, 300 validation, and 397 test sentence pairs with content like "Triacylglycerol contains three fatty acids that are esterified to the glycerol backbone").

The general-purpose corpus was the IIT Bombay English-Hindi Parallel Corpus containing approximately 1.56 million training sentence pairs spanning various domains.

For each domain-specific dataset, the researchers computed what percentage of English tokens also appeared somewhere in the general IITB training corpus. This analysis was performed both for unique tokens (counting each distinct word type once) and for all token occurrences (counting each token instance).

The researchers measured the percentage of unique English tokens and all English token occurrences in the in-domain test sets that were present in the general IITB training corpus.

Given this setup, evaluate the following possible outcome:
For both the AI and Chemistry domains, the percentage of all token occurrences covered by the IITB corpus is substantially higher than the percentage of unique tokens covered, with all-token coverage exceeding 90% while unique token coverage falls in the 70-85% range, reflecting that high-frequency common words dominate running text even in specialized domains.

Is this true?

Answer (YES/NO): NO